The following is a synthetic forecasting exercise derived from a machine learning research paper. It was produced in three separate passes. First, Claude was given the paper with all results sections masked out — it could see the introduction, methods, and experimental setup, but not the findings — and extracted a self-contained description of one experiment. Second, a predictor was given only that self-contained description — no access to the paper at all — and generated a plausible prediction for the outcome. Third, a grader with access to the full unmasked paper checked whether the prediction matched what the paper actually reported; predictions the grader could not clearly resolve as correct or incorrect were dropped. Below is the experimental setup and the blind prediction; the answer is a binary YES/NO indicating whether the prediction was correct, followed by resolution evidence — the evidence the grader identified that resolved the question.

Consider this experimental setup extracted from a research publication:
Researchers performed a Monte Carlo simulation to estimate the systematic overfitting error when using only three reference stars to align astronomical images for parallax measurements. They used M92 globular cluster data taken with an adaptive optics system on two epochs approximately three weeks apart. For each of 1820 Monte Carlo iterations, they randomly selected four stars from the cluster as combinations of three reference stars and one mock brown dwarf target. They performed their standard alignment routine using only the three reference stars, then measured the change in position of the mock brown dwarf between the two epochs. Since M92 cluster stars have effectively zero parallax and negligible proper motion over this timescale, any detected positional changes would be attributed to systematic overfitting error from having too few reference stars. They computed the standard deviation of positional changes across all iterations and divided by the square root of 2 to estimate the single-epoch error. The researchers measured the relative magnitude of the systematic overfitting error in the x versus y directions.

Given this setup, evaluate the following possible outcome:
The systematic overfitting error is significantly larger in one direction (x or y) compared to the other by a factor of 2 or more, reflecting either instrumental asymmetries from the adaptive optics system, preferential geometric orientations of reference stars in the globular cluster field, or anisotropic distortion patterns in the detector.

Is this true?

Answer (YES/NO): NO